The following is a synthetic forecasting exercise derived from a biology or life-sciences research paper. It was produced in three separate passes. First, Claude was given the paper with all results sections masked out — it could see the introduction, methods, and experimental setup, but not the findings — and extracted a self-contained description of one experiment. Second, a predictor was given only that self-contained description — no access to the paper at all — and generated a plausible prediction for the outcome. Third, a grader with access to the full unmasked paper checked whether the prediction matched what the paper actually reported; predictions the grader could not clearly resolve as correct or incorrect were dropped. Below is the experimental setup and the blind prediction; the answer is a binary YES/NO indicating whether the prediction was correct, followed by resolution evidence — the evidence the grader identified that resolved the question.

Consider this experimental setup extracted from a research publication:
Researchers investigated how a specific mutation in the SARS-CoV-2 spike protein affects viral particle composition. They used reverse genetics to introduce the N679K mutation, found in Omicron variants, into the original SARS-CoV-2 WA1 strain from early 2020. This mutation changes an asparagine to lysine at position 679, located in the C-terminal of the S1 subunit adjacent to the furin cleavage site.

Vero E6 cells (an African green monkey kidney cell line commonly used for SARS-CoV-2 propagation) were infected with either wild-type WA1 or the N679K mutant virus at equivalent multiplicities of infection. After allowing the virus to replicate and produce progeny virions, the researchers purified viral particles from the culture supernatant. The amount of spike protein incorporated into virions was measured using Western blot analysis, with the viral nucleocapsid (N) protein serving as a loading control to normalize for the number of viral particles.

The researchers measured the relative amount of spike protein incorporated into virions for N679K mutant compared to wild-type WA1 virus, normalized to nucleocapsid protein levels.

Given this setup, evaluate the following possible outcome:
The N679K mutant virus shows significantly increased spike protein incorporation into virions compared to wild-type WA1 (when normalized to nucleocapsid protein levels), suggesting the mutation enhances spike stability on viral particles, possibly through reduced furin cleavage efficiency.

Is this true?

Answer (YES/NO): NO